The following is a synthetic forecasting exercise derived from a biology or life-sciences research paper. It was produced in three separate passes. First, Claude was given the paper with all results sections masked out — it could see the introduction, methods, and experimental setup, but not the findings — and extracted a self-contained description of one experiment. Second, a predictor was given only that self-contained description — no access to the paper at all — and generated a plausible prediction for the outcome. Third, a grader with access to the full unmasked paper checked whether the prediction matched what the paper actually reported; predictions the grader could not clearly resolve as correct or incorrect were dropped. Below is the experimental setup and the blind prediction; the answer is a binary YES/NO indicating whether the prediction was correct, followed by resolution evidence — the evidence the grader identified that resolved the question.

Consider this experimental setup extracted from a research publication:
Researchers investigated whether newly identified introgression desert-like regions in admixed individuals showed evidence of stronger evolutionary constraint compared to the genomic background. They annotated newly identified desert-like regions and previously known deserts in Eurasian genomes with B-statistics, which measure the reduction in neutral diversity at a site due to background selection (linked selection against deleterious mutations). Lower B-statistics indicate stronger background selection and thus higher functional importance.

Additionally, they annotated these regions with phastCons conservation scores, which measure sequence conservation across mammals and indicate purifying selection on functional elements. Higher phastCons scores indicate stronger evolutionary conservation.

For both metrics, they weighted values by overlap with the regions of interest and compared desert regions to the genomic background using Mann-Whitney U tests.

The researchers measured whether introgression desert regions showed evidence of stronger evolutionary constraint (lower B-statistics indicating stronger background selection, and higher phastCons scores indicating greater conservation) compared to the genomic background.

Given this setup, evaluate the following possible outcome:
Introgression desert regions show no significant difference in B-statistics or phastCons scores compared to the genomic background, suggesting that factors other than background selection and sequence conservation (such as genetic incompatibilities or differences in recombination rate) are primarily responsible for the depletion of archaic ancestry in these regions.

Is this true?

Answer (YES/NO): NO